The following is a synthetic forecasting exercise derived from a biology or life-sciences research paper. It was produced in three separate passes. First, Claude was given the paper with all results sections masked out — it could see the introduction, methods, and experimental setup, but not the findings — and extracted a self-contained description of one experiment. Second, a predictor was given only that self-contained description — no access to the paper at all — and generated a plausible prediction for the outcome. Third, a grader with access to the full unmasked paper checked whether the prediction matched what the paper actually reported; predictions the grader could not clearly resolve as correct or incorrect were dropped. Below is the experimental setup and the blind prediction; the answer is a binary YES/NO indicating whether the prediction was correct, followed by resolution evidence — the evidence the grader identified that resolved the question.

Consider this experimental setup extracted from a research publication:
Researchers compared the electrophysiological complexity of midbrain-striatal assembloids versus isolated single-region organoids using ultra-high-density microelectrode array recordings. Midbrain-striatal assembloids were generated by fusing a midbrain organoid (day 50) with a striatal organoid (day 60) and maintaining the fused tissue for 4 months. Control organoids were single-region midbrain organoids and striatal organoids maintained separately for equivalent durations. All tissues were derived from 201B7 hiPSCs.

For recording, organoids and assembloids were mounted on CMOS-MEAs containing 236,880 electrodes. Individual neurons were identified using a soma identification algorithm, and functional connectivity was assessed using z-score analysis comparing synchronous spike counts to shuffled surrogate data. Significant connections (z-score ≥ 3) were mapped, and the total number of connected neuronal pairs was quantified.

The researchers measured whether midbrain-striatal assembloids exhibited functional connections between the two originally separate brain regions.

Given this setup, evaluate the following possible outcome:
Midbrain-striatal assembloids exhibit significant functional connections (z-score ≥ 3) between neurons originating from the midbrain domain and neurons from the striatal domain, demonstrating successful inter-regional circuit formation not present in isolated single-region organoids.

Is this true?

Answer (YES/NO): NO